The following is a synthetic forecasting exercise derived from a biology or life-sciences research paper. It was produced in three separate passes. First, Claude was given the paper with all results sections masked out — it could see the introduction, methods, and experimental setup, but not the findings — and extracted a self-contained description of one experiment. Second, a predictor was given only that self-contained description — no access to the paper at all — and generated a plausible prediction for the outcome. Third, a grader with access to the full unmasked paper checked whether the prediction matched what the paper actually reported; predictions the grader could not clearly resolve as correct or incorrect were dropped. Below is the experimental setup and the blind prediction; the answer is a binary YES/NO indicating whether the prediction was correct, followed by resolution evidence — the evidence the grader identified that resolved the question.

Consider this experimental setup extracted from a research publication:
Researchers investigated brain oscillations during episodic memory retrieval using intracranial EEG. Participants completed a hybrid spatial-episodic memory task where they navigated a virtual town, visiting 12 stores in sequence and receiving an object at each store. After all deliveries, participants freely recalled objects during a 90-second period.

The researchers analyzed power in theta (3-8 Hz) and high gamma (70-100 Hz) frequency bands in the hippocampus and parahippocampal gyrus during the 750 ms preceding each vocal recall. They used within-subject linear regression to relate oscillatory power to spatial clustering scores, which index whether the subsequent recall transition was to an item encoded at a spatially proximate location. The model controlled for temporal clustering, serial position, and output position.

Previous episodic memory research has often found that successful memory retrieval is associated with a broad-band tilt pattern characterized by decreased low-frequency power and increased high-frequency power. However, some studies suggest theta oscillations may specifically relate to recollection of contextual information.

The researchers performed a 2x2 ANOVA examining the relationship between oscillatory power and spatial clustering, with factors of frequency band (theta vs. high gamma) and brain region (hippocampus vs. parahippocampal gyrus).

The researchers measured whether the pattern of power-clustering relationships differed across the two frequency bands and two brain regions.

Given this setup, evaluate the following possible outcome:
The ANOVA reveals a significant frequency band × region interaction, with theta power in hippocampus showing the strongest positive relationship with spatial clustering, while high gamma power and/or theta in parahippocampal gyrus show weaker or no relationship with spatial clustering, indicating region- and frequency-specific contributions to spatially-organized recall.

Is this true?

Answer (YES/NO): NO